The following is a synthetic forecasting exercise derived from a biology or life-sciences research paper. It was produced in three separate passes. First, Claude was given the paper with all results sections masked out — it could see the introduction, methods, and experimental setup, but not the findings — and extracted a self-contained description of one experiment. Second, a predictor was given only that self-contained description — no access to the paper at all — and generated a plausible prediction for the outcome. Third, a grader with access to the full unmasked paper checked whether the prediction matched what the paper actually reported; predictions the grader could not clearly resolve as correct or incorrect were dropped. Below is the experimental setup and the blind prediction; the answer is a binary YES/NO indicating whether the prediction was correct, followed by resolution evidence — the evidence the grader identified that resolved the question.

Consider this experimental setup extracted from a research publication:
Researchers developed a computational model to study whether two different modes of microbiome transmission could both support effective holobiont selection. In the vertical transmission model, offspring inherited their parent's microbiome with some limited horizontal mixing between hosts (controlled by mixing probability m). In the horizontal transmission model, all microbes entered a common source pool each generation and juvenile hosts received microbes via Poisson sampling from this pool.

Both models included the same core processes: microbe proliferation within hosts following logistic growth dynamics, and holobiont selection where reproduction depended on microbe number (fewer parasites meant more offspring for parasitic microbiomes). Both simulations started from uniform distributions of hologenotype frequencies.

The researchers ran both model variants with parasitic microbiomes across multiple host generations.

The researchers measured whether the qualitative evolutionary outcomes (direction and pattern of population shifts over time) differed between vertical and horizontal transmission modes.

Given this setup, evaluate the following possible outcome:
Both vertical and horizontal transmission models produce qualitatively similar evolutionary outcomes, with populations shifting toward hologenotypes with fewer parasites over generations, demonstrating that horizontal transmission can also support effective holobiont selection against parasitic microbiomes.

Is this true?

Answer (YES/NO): YES